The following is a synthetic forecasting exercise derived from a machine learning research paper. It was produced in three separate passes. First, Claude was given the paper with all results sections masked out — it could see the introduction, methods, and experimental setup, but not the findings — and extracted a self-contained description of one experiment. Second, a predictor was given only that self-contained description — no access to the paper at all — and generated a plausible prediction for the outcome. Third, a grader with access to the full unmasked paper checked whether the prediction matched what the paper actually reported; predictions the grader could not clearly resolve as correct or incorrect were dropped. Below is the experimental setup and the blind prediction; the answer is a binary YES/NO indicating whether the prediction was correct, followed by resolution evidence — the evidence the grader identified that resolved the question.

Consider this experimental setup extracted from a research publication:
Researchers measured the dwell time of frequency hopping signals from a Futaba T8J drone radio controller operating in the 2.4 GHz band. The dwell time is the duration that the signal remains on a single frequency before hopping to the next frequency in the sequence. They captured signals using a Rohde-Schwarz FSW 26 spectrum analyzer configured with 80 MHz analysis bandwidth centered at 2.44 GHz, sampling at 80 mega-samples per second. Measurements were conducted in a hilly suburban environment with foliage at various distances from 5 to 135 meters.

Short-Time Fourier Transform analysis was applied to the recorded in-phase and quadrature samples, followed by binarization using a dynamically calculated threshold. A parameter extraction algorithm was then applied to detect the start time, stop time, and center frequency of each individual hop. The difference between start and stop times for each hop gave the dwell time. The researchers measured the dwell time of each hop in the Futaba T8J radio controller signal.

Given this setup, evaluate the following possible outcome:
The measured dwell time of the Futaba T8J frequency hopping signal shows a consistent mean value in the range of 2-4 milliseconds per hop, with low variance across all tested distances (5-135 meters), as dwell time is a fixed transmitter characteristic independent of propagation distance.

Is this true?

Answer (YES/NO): NO